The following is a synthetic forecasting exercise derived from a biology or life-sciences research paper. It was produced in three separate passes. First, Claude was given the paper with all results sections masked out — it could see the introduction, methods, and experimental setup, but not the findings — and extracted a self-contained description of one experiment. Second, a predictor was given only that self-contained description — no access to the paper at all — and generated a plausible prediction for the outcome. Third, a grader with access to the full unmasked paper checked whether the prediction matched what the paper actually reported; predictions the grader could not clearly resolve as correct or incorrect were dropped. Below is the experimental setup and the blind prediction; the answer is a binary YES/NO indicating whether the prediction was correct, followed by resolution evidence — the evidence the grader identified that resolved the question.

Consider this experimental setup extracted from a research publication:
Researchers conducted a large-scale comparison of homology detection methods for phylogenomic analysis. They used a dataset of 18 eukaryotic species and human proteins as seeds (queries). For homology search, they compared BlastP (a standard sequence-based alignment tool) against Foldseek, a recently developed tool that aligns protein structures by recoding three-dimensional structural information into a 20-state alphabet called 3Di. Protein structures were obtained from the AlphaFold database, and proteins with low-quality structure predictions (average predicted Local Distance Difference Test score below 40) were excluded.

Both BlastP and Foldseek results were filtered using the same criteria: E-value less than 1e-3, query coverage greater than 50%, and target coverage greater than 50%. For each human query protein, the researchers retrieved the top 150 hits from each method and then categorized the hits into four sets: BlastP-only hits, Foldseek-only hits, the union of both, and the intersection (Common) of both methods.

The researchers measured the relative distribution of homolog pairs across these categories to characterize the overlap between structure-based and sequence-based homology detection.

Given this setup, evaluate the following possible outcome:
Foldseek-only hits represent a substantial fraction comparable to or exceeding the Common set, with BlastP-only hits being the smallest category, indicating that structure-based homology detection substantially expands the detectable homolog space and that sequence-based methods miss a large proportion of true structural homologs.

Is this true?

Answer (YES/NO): NO